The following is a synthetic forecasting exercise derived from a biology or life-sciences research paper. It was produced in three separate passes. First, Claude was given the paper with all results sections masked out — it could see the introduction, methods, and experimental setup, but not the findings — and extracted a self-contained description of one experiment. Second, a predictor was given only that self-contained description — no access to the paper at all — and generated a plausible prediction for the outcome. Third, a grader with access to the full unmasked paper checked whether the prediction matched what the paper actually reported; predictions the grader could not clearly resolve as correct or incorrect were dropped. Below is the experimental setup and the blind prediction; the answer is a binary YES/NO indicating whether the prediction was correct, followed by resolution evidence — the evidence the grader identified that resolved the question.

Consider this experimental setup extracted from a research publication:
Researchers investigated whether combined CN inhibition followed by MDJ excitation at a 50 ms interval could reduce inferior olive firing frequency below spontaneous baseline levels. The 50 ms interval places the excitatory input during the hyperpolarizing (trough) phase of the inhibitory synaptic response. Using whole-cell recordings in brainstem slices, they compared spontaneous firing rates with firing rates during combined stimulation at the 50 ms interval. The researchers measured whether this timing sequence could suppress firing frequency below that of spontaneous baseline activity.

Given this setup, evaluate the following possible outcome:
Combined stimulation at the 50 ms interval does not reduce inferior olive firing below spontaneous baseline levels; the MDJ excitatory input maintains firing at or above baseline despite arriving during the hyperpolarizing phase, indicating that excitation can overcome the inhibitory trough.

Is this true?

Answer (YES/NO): NO